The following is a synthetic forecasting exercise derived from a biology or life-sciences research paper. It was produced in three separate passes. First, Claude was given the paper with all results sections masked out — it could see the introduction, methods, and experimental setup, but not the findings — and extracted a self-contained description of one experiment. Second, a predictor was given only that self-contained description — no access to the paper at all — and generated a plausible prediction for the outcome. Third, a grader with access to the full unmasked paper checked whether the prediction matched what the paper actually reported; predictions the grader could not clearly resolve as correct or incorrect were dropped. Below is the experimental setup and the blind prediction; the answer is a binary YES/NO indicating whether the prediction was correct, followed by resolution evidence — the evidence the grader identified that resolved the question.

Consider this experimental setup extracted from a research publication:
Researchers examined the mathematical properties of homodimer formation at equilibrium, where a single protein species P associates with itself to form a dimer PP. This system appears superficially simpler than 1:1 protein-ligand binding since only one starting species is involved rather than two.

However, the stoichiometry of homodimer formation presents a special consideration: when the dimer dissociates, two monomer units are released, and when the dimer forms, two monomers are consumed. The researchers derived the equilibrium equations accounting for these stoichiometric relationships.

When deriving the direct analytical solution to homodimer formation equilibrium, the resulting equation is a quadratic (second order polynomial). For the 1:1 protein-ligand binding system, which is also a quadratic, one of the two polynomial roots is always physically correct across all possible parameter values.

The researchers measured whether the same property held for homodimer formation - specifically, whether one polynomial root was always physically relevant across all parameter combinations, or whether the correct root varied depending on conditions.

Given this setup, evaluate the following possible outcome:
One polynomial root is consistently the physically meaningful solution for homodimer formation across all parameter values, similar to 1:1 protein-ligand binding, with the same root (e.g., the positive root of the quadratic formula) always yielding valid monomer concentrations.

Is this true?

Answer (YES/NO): YES